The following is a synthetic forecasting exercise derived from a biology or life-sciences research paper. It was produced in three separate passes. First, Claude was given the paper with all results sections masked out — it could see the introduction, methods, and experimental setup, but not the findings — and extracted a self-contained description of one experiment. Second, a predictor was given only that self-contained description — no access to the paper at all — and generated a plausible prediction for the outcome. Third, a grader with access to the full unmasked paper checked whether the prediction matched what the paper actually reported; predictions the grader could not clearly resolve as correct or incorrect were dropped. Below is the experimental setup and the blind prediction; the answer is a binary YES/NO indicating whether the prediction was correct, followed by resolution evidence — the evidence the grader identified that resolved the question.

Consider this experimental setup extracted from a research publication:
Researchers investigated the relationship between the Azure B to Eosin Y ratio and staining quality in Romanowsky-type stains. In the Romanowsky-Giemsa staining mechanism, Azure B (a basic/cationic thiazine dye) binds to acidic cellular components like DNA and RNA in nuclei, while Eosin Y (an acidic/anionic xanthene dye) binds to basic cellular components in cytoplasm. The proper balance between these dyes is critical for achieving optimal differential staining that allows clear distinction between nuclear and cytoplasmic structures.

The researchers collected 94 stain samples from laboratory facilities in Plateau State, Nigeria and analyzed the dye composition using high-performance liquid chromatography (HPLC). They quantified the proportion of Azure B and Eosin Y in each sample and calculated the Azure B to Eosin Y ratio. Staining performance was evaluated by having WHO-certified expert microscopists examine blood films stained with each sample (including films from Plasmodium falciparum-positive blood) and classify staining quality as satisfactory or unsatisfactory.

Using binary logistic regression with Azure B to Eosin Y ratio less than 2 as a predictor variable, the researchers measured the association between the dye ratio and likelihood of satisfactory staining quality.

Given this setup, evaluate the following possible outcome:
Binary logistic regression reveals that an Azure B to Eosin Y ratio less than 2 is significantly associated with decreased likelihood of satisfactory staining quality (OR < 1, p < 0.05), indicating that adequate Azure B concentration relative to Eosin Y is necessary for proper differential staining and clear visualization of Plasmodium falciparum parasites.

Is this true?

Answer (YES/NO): NO